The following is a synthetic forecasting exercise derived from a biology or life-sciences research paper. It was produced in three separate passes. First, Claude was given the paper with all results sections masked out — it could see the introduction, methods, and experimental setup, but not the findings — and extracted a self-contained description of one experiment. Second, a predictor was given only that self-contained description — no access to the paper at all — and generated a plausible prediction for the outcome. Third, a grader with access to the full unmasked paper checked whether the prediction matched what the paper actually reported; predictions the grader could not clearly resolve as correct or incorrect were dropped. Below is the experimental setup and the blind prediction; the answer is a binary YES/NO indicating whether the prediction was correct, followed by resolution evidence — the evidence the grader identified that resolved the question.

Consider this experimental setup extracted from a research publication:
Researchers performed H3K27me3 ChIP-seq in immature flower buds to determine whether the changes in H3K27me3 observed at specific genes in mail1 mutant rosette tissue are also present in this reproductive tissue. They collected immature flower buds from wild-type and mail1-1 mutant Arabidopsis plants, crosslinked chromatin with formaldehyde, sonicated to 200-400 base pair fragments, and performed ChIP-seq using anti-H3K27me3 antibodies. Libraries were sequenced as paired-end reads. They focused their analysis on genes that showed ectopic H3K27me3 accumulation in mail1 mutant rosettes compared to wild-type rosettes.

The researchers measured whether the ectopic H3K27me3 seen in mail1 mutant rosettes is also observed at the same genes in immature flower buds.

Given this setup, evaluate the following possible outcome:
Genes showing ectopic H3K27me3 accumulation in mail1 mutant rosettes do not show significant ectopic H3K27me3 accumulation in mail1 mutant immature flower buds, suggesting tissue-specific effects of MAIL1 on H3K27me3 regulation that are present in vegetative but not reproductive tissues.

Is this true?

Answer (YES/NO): NO